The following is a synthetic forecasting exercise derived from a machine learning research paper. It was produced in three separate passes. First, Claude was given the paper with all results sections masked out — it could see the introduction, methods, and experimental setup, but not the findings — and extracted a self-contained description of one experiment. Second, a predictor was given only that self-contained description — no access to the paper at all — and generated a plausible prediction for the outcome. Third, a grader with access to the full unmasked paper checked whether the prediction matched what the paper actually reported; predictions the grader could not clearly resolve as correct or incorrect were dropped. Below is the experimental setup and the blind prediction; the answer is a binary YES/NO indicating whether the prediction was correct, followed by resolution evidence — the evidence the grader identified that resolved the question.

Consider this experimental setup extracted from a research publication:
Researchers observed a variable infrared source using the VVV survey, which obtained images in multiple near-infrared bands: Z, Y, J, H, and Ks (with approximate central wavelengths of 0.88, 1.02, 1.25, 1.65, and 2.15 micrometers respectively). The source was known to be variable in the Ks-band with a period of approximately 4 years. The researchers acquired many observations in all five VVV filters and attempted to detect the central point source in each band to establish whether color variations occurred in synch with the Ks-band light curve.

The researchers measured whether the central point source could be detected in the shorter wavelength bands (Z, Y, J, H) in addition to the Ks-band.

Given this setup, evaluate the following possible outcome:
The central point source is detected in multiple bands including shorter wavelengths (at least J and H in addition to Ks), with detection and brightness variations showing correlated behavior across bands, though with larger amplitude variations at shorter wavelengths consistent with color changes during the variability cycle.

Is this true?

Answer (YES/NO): NO